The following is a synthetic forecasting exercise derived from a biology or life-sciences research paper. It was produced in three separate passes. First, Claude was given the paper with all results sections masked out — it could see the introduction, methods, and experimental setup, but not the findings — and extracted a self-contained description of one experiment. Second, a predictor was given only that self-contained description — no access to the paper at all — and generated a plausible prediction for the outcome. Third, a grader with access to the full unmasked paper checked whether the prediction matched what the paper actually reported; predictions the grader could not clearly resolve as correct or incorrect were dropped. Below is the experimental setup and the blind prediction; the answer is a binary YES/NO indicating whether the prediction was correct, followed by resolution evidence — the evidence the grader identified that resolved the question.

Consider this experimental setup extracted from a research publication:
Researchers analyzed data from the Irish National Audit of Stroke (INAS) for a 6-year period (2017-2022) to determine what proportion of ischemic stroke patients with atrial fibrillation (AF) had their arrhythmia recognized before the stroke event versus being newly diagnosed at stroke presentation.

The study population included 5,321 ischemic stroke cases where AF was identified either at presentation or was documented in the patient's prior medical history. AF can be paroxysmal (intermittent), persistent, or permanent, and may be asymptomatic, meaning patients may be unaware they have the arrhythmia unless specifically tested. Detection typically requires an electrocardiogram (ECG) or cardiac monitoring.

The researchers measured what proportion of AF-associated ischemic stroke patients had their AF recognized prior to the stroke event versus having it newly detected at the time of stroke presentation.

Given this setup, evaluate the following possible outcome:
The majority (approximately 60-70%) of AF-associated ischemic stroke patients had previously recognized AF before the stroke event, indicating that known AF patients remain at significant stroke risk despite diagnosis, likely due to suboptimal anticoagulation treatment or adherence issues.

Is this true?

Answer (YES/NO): NO